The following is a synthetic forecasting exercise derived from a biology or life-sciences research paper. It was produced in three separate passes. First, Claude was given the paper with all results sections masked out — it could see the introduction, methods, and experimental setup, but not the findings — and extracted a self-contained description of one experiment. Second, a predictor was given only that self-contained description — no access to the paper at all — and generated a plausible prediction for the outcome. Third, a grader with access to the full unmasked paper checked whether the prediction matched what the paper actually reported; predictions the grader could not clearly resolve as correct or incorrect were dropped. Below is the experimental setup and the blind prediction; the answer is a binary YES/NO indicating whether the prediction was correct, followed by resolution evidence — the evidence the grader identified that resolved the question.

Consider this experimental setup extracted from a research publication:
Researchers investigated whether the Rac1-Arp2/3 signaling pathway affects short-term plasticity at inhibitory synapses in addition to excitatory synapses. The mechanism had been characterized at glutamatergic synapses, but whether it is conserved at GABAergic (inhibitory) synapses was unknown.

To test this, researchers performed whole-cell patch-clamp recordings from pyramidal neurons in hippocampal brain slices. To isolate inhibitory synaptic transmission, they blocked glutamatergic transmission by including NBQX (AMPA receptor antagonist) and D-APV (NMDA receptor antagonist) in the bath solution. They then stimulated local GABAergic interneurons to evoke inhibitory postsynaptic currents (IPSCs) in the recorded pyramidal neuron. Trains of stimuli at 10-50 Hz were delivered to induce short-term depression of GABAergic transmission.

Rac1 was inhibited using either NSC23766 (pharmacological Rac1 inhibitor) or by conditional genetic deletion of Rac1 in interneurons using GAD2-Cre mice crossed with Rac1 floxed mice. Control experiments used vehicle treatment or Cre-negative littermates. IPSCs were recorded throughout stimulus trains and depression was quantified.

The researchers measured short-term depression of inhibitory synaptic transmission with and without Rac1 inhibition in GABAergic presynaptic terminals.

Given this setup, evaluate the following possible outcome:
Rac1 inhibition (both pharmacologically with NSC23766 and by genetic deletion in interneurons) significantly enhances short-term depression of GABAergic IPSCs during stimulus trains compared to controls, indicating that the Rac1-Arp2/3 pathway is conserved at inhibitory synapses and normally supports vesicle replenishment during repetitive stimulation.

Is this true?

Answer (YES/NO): NO